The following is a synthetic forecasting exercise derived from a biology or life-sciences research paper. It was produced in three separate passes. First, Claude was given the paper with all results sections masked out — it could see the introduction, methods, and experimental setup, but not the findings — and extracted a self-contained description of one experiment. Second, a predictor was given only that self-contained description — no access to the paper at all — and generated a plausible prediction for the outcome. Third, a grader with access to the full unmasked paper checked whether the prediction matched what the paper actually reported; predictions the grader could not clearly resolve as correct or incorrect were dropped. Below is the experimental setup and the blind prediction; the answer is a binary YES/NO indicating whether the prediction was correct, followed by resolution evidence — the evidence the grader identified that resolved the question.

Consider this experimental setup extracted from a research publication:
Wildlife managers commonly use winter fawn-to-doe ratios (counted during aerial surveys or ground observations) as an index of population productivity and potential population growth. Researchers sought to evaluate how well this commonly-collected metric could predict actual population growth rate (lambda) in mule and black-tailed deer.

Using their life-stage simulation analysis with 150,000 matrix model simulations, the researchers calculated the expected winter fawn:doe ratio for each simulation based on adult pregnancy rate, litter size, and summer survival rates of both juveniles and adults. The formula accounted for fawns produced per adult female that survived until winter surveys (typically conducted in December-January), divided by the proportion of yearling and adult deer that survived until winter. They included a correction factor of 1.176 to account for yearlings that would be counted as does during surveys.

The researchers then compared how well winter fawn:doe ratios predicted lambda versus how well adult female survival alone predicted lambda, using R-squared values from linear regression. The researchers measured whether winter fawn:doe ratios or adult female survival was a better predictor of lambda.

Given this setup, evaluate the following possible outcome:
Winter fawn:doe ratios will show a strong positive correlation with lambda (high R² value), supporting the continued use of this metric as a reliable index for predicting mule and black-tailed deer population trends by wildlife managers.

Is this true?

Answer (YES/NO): NO